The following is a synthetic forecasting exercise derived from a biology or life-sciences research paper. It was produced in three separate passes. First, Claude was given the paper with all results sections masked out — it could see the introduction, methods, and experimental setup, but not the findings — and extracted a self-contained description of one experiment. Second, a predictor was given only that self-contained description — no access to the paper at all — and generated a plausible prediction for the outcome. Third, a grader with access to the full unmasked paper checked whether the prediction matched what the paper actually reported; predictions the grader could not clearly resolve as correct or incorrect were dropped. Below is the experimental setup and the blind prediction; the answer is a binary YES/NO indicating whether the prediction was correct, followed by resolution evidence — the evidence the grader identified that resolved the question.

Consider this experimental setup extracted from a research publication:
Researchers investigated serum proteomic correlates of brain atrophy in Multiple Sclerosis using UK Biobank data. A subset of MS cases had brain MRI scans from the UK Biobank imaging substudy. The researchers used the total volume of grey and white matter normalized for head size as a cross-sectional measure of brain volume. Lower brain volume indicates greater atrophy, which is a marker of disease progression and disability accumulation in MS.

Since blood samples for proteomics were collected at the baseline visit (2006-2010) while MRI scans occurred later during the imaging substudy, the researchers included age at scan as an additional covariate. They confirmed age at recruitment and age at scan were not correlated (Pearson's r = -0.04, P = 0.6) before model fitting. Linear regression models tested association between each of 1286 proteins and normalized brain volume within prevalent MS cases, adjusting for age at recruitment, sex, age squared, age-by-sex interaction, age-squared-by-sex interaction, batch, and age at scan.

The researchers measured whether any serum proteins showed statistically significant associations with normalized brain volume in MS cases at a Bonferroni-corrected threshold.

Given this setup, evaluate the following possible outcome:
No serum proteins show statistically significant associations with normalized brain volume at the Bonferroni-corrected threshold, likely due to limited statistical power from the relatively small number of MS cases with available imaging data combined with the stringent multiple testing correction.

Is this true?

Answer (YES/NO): NO